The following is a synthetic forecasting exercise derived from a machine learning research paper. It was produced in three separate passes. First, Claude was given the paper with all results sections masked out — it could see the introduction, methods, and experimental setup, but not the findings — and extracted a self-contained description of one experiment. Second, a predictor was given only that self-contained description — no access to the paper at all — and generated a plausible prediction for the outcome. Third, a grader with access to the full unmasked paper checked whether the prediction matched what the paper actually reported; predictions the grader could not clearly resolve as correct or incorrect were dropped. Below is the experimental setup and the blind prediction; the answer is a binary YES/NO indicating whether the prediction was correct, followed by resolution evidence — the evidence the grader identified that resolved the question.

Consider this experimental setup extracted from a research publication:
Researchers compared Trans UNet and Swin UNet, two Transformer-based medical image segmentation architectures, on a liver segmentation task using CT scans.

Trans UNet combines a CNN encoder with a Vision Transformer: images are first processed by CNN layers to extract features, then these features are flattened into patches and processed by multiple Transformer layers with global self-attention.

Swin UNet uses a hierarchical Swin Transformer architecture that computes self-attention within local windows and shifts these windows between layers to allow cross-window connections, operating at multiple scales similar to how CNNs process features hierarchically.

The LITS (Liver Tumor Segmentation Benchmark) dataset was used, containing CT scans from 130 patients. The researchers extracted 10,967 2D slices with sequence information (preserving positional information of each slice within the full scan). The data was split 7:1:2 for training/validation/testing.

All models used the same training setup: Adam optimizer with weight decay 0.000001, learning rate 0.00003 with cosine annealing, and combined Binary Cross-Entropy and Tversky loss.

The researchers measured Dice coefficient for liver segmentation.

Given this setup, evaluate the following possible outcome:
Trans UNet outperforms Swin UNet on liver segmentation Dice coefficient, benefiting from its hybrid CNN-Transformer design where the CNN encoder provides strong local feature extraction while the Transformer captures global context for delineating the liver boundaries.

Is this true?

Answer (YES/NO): NO